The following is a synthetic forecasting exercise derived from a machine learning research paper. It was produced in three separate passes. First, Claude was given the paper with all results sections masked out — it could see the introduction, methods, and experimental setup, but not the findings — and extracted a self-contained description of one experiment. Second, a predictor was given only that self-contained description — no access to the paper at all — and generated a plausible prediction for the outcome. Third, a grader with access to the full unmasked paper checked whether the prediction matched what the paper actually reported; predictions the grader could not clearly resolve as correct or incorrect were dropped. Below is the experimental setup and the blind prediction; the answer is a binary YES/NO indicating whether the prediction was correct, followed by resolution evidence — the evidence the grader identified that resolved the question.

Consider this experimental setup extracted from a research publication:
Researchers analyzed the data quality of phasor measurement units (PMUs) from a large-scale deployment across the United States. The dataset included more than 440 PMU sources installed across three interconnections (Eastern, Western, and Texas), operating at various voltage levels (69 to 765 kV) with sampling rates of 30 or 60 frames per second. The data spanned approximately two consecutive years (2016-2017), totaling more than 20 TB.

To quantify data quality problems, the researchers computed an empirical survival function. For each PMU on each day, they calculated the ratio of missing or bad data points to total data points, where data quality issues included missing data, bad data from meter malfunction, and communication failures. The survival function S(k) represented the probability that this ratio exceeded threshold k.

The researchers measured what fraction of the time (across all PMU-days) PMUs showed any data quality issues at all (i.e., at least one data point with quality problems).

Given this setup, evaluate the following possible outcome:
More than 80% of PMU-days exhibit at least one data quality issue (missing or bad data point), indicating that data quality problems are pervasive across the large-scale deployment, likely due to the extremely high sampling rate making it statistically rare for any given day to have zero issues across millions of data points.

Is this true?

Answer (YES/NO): NO